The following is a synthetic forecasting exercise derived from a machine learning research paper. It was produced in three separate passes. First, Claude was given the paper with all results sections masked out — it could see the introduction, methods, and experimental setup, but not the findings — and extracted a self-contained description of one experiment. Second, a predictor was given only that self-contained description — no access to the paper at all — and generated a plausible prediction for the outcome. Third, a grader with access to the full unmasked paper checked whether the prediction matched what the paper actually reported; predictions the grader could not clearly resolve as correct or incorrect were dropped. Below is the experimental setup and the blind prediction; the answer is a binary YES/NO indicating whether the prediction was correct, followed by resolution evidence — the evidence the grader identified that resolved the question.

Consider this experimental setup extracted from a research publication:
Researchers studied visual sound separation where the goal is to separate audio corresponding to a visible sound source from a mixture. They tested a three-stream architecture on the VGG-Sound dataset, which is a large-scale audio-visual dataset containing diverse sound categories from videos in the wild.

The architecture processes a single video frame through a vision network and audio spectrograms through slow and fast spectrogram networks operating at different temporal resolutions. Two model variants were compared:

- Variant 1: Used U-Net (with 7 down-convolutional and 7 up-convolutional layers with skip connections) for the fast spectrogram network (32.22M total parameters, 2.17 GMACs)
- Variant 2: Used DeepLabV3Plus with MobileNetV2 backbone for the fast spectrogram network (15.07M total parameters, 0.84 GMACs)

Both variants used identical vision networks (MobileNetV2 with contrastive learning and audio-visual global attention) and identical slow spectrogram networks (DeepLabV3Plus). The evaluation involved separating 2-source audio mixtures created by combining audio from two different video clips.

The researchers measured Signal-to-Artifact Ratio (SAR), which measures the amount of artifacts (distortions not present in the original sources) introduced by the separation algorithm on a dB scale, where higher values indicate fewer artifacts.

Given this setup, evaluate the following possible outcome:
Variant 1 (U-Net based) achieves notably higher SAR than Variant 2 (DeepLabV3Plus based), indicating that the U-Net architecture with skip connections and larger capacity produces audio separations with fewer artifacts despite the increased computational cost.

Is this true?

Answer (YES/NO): NO